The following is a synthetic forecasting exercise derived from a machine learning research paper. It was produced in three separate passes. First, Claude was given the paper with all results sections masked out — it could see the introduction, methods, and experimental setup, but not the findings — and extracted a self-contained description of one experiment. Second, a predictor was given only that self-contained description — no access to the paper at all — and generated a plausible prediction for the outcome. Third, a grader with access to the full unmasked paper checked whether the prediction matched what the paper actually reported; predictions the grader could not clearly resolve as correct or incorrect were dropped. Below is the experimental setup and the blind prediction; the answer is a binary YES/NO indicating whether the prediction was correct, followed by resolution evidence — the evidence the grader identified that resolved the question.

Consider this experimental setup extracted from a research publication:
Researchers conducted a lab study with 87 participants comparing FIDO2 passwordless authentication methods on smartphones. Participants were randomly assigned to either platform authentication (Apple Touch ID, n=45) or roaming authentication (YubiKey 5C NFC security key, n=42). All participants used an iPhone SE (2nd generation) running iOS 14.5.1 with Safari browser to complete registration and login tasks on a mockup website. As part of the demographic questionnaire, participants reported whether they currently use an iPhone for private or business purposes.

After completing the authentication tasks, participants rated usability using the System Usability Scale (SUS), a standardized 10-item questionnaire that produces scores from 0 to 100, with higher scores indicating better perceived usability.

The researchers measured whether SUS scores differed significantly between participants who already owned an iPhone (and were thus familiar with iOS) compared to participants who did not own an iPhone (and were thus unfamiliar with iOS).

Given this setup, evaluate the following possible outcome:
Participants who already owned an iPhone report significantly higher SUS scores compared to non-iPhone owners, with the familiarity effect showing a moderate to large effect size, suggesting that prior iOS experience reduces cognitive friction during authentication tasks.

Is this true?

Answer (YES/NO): NO